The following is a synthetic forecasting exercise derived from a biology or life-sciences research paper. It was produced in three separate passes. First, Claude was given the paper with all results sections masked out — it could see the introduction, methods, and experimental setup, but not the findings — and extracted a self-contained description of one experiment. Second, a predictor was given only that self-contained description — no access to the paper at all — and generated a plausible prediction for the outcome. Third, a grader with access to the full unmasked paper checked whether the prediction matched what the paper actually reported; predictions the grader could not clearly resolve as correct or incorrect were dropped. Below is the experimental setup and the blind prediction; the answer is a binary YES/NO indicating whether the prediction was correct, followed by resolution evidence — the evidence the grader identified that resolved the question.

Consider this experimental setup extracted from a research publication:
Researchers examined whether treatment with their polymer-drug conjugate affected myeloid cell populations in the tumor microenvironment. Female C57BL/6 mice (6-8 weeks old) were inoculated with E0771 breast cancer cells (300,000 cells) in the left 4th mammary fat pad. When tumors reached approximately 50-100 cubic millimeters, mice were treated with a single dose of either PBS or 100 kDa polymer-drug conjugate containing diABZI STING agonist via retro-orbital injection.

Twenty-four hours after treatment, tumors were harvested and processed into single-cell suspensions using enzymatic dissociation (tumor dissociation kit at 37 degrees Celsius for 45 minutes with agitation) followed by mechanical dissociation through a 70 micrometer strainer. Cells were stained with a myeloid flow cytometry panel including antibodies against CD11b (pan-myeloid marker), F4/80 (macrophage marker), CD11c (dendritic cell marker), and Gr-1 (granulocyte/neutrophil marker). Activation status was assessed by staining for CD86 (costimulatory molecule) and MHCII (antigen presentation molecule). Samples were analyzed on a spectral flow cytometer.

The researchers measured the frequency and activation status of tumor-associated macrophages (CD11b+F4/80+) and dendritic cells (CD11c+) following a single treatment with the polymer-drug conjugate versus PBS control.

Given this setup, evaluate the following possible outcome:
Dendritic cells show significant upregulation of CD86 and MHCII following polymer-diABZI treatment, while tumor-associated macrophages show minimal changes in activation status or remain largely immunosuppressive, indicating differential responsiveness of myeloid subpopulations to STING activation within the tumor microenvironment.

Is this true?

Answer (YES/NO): NO